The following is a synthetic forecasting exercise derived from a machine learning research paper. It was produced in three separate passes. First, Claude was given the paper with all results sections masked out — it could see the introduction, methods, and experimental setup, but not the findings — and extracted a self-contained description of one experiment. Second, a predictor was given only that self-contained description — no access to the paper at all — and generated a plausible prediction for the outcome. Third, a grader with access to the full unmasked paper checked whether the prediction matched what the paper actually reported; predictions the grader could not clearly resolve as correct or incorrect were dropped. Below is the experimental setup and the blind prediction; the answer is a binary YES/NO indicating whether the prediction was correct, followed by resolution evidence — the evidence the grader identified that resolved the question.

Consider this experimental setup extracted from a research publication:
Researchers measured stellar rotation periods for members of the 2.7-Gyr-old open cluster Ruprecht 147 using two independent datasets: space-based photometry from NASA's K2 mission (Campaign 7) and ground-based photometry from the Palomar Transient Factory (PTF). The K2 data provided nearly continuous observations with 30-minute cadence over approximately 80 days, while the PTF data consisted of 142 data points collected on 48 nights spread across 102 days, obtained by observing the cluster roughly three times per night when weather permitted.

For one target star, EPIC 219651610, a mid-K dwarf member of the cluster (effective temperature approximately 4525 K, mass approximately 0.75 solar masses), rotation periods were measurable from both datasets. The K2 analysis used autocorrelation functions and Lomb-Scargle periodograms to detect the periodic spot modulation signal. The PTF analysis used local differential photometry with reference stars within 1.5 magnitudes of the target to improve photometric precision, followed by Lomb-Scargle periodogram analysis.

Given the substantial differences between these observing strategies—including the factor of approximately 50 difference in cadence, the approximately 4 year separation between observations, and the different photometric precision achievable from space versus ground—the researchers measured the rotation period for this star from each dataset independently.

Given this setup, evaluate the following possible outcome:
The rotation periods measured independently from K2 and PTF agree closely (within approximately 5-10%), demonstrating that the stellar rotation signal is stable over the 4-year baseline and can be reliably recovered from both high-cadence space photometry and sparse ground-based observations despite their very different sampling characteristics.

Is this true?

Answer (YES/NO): YES